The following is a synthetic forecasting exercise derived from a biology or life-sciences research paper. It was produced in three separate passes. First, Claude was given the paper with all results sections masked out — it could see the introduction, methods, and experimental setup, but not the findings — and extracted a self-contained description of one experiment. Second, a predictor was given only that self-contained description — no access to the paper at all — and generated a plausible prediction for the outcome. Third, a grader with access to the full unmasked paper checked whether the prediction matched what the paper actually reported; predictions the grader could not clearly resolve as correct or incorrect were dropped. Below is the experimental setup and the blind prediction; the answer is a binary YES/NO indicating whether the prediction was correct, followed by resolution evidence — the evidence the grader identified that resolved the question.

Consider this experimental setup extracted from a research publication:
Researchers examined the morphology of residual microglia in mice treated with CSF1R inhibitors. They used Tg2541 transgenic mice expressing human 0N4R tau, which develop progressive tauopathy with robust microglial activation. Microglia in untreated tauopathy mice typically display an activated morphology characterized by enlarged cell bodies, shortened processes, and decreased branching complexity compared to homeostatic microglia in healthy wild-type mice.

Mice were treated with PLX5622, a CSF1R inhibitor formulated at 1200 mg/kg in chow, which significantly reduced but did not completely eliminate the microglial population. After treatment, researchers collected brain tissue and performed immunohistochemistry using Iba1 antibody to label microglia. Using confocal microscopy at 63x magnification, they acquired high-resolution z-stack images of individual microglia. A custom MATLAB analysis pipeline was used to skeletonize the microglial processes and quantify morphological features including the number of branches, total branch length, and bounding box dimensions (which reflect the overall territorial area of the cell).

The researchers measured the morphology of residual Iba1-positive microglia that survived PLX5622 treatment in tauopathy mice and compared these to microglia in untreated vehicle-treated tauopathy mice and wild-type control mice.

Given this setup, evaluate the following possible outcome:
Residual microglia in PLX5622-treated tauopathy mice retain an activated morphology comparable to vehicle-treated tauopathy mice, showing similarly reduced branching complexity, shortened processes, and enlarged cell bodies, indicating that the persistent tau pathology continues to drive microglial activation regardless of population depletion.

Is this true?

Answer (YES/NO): NO